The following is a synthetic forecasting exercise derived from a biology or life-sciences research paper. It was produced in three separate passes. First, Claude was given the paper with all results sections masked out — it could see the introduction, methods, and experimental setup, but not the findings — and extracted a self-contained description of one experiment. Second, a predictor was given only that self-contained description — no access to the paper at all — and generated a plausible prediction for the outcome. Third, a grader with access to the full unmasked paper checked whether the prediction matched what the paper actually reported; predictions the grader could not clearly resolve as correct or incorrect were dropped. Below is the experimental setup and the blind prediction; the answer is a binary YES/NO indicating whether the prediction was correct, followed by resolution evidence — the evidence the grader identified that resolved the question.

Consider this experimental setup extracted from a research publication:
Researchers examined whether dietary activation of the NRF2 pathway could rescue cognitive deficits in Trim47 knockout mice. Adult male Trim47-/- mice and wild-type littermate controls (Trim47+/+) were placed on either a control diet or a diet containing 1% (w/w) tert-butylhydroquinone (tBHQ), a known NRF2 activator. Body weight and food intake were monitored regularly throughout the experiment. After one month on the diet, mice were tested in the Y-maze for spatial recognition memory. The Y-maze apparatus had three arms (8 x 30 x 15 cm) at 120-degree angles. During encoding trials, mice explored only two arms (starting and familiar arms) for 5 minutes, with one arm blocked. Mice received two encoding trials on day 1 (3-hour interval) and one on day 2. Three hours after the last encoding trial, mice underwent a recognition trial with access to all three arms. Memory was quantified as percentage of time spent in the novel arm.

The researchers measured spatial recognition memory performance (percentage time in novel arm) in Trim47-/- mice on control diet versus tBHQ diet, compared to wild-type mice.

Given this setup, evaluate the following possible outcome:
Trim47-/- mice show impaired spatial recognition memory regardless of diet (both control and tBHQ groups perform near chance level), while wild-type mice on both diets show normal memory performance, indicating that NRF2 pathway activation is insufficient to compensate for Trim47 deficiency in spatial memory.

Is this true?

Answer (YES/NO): NO